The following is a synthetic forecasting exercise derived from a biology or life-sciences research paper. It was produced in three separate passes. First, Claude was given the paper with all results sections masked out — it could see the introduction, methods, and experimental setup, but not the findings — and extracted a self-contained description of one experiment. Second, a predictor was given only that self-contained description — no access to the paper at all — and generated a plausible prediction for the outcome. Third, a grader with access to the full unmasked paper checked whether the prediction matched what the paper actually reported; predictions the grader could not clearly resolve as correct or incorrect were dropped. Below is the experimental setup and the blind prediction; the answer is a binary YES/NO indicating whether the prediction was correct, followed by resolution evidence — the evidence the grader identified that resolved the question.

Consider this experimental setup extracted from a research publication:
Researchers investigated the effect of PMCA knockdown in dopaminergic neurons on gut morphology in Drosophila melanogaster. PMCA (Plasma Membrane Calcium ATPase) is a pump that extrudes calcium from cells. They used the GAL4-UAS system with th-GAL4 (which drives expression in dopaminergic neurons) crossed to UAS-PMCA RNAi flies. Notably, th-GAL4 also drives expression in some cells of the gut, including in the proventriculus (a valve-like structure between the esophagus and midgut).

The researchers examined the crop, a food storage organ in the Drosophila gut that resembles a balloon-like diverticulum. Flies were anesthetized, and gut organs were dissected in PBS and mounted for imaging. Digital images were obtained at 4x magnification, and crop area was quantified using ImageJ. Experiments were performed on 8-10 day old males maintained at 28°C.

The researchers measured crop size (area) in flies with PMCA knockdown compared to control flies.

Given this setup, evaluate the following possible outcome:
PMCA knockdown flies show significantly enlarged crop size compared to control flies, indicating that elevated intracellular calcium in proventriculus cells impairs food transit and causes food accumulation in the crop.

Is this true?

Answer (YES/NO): YES